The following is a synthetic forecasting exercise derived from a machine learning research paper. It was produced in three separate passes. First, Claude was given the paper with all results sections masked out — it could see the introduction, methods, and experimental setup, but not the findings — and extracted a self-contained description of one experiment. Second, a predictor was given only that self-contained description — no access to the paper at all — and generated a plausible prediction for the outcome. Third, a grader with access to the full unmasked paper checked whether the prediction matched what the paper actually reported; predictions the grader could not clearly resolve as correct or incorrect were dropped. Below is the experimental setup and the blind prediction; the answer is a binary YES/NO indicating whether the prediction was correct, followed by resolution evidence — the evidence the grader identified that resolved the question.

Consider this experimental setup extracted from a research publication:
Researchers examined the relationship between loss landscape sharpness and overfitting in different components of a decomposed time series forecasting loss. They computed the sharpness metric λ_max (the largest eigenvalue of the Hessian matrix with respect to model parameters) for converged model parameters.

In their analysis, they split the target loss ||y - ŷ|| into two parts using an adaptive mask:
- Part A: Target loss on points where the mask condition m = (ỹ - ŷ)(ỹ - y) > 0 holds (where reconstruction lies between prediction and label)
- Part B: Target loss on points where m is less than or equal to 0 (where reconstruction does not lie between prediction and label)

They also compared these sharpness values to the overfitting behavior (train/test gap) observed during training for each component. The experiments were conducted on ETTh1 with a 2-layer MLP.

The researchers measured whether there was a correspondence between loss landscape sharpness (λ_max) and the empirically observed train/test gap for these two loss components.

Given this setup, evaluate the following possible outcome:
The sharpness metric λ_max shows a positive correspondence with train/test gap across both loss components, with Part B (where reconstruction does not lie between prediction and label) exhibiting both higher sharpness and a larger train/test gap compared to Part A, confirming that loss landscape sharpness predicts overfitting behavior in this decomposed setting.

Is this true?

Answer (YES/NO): NO